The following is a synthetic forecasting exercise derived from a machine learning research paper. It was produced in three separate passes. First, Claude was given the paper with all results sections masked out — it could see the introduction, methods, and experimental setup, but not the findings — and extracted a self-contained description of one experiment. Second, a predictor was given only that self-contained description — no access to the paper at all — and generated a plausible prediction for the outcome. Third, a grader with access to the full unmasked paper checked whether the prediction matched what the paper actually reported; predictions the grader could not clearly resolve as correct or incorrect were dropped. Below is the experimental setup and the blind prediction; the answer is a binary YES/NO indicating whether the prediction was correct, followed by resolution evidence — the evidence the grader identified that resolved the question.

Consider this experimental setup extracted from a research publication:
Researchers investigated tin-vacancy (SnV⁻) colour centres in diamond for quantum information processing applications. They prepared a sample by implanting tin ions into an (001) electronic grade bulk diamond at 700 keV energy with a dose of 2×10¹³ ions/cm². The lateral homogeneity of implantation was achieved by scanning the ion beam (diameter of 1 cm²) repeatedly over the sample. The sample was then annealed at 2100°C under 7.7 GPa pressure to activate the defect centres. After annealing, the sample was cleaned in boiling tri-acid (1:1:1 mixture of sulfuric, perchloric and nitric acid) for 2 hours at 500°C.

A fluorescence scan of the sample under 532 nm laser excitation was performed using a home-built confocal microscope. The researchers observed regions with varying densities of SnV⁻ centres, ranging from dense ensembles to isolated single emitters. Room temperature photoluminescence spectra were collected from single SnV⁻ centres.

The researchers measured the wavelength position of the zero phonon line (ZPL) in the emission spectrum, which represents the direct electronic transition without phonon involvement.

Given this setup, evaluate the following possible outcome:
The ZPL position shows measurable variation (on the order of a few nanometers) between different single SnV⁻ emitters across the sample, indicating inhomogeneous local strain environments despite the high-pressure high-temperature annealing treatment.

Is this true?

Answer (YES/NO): NO